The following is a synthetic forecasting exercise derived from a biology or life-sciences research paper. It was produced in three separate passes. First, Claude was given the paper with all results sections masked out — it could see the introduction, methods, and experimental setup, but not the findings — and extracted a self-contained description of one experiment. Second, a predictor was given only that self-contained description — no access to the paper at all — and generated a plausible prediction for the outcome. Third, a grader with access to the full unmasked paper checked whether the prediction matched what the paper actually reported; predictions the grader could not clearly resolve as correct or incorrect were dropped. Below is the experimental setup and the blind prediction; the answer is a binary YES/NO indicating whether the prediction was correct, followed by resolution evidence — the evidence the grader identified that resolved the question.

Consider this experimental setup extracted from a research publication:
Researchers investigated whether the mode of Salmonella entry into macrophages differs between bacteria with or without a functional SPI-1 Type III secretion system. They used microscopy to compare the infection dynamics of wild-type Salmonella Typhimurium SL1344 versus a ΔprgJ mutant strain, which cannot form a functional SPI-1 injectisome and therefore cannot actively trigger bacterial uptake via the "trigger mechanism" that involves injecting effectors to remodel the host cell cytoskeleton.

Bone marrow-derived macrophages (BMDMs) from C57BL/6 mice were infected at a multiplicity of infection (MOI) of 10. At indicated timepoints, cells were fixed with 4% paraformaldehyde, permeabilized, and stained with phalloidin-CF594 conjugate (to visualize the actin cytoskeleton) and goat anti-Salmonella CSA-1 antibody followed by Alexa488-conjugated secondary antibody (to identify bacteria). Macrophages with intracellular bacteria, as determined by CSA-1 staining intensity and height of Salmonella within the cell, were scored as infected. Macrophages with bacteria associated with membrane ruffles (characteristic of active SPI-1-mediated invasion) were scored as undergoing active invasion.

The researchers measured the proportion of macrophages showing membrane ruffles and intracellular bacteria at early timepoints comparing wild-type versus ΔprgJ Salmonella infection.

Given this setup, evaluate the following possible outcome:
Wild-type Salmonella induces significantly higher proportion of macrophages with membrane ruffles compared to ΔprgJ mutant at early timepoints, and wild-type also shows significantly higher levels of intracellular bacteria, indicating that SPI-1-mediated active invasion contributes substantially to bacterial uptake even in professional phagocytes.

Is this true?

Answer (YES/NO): YES